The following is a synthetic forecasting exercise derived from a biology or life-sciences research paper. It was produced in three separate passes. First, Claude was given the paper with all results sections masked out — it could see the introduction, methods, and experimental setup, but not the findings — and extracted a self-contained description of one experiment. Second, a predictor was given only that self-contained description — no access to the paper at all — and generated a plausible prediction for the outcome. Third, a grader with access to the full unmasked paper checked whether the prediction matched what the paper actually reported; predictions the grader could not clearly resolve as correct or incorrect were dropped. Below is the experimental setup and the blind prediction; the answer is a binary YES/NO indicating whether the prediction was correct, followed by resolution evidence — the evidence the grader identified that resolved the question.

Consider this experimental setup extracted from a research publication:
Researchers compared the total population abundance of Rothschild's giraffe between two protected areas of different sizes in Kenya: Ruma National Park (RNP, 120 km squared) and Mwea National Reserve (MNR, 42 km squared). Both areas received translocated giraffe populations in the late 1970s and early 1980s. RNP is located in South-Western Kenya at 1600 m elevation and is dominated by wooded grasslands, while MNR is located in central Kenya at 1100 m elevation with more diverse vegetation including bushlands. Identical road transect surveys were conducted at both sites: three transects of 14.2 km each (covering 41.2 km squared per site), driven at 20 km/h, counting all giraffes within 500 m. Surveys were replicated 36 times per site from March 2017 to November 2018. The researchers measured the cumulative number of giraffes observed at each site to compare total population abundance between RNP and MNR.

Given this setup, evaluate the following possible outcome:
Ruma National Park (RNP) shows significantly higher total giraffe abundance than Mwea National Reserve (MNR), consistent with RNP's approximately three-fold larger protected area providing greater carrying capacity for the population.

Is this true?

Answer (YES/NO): YES